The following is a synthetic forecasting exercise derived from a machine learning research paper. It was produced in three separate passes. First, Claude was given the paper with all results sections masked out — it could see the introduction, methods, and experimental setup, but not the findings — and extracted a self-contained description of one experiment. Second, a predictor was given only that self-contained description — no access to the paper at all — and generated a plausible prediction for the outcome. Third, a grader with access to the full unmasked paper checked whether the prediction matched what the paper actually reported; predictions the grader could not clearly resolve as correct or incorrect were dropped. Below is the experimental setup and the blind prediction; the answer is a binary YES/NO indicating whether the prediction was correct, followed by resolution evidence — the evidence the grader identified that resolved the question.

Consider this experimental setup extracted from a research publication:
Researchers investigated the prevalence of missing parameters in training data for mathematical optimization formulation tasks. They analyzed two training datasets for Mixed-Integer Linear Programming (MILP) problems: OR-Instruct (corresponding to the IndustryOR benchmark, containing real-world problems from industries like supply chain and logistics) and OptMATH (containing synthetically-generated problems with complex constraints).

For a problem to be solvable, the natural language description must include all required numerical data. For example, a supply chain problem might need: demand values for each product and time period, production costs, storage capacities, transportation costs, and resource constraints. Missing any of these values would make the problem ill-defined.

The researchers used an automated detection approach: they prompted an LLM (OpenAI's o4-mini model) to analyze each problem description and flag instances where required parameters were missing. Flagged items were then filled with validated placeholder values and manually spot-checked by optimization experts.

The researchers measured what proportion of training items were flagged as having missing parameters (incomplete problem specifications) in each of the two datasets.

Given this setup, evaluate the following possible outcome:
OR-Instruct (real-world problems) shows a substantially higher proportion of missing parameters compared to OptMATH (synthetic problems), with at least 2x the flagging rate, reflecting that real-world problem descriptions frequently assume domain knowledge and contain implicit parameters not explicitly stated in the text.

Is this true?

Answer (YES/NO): NO